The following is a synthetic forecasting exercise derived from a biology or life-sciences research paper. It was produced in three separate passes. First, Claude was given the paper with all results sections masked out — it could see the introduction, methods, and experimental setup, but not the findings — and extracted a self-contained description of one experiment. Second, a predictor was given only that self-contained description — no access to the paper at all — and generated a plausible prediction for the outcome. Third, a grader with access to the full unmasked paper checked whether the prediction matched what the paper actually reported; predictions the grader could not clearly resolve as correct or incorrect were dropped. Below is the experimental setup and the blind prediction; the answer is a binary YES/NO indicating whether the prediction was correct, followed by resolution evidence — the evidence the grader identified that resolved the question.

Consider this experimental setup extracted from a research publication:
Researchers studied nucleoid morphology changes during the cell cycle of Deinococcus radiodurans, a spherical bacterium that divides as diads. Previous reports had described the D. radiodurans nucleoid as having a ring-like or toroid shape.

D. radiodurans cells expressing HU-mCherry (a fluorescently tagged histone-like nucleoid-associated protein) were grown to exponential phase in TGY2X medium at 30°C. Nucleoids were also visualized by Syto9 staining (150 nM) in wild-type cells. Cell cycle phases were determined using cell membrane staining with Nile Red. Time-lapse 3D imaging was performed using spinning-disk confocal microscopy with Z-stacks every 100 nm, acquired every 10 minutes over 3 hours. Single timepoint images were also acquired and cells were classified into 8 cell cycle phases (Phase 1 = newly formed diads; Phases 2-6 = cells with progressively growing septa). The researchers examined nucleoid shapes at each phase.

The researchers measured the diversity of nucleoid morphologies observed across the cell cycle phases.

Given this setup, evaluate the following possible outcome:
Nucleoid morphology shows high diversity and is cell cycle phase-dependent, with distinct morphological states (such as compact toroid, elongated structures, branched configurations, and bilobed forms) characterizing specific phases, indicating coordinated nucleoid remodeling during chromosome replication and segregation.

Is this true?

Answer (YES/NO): YES